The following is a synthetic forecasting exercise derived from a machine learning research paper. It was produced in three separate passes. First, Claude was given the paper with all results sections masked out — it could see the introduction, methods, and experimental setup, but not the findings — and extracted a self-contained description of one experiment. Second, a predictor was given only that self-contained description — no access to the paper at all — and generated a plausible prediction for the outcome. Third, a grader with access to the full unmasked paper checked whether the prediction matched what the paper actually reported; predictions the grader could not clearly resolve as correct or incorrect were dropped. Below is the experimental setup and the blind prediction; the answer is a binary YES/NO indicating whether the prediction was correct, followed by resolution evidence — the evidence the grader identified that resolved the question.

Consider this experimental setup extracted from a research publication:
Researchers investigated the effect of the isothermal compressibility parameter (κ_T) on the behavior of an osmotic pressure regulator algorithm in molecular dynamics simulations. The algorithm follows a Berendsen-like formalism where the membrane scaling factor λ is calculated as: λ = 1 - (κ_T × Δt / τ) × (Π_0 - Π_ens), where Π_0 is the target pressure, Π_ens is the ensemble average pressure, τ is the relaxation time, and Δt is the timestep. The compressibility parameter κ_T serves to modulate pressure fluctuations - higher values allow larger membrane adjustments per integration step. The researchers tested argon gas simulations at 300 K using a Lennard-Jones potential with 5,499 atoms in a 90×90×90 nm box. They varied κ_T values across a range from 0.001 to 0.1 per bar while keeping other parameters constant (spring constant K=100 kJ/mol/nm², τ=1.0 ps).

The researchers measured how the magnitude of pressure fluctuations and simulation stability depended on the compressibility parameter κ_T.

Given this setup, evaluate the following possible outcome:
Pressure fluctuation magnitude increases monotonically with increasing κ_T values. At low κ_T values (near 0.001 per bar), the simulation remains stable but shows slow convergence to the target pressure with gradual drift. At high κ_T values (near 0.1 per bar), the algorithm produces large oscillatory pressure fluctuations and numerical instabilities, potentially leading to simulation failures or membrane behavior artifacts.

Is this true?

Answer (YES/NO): NO